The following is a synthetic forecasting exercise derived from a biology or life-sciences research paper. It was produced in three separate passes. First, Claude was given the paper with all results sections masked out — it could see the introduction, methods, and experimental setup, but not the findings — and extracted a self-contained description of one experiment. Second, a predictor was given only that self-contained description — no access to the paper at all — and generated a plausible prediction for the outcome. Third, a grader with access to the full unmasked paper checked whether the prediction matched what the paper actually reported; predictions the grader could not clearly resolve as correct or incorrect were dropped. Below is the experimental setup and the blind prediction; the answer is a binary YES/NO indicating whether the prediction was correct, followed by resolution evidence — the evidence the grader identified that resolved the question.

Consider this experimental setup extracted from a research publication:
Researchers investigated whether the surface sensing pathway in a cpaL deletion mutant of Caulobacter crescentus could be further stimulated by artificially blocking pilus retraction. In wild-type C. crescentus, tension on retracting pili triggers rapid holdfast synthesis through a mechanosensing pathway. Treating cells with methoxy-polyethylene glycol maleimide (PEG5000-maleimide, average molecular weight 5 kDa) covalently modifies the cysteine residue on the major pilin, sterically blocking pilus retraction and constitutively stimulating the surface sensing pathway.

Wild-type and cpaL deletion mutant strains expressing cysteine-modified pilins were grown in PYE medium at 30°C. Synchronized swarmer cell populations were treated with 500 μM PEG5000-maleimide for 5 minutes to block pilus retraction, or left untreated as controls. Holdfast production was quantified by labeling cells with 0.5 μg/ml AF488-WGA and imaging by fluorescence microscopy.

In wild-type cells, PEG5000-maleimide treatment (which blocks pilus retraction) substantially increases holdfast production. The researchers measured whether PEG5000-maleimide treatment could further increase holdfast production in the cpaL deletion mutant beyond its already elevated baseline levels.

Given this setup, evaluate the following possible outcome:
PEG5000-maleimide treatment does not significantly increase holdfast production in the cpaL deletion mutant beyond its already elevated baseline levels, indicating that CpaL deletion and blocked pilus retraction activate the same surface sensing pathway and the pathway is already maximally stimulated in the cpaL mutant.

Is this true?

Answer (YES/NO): YES